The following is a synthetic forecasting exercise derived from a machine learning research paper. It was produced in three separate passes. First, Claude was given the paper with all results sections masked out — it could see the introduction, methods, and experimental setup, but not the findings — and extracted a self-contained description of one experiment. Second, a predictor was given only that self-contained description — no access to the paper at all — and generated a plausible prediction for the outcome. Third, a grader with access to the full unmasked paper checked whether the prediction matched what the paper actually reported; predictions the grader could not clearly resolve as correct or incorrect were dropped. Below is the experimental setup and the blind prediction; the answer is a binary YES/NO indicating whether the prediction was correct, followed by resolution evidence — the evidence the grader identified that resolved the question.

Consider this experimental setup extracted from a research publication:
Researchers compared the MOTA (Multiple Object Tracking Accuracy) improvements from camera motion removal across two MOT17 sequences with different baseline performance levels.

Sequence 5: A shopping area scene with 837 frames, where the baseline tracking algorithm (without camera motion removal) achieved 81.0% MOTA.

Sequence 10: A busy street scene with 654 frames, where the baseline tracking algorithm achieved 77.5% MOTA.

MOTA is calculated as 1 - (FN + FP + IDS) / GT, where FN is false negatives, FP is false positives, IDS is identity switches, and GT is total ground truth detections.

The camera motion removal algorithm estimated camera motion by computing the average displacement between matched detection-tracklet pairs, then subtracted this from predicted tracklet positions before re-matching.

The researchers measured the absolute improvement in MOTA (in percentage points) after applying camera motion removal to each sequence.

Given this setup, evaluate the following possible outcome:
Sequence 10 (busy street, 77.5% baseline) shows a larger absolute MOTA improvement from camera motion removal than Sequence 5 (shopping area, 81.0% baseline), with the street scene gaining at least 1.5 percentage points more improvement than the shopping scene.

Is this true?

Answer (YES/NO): YES